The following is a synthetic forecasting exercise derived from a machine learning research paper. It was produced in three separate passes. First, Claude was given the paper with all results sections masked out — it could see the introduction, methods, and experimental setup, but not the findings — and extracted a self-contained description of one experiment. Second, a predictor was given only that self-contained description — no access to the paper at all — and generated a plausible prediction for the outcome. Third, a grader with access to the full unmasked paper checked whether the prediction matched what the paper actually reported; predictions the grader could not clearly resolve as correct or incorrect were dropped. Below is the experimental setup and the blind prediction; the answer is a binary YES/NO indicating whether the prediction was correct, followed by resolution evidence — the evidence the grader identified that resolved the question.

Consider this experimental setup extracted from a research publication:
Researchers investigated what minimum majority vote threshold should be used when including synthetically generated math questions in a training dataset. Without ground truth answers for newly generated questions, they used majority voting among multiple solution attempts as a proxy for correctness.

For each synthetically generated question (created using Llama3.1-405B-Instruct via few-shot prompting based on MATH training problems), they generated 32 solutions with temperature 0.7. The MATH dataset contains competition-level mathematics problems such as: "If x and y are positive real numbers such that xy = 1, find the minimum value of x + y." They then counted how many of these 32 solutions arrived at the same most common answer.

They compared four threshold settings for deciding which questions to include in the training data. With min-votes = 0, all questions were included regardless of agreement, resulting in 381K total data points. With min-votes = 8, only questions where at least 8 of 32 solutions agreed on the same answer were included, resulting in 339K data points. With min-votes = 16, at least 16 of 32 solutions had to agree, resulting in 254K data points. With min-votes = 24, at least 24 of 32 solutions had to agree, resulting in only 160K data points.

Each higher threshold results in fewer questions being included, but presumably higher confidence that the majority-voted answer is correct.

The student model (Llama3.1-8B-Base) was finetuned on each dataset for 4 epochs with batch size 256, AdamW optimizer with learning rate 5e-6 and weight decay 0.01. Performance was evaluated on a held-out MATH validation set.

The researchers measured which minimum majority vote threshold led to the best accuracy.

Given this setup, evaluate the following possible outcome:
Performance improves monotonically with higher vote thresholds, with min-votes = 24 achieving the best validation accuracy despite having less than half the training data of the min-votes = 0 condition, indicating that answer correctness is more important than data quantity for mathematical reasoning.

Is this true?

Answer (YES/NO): NO